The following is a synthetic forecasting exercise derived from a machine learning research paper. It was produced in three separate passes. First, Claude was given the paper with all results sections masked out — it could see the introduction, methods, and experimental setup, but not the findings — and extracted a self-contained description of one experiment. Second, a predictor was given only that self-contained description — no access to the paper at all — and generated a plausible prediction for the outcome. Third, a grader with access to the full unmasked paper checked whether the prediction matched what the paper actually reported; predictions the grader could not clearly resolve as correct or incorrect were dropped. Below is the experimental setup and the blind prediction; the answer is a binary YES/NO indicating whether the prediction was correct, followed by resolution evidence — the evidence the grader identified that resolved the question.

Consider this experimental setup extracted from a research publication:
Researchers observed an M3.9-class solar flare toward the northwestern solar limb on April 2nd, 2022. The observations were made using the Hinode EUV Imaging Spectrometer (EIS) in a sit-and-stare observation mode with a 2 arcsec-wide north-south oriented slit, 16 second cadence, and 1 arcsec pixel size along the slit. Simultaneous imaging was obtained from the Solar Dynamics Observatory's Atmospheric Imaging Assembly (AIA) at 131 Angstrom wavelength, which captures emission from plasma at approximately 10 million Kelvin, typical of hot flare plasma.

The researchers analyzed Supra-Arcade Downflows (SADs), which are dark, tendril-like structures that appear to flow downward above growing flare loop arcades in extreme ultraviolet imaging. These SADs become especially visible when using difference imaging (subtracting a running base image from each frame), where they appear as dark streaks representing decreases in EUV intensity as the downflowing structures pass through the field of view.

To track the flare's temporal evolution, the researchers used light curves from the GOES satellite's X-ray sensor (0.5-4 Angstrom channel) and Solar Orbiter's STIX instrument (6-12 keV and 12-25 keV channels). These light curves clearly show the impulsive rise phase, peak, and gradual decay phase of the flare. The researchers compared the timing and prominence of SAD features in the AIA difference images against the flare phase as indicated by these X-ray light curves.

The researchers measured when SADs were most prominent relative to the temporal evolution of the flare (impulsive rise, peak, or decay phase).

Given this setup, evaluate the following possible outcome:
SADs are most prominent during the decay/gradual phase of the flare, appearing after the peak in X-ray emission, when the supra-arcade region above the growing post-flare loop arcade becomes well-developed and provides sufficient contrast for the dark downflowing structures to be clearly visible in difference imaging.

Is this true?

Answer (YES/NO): YES